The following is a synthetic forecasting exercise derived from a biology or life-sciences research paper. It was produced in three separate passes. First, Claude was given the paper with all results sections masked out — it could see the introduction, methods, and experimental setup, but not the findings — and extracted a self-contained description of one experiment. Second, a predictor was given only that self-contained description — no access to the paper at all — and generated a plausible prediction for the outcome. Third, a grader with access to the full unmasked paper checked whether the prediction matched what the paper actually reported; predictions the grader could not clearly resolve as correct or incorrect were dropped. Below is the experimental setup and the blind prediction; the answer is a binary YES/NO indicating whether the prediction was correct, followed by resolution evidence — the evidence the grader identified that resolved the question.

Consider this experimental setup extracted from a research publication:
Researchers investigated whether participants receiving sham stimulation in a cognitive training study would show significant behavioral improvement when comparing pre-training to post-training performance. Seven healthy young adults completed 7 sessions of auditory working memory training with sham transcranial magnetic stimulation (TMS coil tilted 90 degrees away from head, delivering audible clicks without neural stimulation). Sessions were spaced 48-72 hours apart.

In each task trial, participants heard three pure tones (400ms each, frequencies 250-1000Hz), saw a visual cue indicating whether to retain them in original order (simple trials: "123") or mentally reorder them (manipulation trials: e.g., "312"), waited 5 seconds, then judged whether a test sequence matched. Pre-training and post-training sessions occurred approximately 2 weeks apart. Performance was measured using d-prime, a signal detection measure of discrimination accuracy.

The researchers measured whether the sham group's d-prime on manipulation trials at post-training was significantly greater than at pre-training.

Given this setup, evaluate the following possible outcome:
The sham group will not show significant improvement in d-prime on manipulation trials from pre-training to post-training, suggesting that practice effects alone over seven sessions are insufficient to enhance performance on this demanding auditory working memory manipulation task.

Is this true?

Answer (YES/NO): YES